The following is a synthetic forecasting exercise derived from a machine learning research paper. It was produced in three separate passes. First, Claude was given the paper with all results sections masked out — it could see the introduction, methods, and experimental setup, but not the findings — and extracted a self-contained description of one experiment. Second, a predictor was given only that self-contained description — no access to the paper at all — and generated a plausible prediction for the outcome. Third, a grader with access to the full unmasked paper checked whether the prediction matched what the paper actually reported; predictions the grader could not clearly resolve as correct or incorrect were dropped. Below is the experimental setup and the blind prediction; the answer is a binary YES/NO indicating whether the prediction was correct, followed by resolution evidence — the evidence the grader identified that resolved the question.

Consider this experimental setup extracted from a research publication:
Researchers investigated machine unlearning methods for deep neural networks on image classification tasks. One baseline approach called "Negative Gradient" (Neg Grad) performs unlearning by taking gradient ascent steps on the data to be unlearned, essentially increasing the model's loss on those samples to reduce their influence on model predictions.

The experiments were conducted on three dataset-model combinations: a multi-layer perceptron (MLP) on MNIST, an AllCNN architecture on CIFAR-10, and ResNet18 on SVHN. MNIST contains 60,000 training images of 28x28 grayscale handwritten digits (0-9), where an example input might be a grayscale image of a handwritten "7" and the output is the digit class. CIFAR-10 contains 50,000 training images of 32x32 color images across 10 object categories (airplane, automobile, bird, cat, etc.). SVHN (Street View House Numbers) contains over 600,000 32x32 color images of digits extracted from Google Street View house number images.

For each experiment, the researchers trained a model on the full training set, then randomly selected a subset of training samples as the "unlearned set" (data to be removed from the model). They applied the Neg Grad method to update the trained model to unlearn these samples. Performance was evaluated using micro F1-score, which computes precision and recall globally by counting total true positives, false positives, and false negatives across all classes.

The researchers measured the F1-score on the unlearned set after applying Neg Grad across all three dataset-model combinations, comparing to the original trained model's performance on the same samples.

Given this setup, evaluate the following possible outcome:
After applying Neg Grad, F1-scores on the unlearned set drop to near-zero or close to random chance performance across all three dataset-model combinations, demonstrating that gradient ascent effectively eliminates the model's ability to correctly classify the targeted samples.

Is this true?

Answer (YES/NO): NO